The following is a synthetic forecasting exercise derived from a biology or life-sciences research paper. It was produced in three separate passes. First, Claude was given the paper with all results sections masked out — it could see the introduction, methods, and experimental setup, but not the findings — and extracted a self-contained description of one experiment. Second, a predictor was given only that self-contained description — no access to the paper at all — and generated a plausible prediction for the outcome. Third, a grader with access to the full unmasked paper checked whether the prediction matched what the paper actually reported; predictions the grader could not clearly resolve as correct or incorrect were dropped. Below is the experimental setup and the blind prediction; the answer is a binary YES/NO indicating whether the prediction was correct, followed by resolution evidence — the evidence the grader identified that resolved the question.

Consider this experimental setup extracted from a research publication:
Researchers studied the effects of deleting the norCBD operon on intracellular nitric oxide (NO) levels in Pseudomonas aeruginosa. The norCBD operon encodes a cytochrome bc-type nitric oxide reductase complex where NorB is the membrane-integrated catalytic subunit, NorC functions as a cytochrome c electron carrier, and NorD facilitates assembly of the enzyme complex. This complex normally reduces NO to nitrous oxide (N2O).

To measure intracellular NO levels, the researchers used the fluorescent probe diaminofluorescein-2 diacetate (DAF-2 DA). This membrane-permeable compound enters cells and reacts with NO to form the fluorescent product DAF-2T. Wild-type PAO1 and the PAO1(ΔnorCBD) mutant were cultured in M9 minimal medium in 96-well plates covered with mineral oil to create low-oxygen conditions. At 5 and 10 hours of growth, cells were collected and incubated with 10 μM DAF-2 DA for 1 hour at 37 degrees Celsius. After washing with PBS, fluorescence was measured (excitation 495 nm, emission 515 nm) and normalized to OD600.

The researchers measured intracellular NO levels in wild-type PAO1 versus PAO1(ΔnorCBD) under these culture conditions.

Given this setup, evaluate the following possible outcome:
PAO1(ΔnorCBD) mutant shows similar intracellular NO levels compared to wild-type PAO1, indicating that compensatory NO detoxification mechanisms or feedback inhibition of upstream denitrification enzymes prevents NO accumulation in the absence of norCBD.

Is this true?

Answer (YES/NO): NO